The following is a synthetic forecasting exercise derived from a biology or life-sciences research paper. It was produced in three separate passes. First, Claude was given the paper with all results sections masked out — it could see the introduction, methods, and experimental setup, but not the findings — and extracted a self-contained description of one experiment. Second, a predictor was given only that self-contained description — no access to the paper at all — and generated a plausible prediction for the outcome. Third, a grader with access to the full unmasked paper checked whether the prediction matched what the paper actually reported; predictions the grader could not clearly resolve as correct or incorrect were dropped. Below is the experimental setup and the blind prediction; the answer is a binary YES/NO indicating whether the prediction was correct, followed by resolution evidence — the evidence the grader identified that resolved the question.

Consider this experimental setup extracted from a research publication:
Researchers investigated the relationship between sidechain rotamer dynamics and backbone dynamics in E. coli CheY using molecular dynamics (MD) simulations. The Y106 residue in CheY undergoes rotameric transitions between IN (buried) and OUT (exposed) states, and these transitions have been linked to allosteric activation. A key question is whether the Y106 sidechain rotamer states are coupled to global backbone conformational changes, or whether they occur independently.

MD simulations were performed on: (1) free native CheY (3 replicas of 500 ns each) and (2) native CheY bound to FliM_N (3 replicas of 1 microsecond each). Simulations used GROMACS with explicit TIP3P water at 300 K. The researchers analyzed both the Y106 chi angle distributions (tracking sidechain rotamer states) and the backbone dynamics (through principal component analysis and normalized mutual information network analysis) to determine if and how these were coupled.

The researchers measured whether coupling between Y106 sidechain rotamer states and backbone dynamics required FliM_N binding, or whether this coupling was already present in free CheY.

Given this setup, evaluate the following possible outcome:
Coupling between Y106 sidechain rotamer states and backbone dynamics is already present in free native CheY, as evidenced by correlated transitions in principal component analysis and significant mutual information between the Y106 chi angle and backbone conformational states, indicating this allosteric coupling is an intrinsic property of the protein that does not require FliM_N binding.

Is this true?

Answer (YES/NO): NO